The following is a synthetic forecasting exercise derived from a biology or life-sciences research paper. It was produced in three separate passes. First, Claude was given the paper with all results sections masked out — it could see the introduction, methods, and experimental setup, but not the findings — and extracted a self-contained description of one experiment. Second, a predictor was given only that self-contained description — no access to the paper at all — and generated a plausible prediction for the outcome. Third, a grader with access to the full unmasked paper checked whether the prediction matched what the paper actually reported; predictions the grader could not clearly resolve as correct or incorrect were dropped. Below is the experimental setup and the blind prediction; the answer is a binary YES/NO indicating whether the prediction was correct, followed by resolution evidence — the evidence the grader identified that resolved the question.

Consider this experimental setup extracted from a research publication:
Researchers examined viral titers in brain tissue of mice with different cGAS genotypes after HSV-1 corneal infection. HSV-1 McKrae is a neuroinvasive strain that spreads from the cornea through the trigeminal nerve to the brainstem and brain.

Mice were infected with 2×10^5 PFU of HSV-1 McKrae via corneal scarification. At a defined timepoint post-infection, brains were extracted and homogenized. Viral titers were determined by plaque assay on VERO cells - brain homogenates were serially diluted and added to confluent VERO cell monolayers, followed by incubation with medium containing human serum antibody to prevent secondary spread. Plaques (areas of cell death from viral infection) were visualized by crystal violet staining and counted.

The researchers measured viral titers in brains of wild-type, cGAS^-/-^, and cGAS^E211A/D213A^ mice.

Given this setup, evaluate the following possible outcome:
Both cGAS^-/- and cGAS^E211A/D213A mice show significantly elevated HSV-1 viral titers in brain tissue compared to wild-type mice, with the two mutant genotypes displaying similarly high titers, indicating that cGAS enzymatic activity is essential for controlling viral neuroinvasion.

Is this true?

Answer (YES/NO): NO